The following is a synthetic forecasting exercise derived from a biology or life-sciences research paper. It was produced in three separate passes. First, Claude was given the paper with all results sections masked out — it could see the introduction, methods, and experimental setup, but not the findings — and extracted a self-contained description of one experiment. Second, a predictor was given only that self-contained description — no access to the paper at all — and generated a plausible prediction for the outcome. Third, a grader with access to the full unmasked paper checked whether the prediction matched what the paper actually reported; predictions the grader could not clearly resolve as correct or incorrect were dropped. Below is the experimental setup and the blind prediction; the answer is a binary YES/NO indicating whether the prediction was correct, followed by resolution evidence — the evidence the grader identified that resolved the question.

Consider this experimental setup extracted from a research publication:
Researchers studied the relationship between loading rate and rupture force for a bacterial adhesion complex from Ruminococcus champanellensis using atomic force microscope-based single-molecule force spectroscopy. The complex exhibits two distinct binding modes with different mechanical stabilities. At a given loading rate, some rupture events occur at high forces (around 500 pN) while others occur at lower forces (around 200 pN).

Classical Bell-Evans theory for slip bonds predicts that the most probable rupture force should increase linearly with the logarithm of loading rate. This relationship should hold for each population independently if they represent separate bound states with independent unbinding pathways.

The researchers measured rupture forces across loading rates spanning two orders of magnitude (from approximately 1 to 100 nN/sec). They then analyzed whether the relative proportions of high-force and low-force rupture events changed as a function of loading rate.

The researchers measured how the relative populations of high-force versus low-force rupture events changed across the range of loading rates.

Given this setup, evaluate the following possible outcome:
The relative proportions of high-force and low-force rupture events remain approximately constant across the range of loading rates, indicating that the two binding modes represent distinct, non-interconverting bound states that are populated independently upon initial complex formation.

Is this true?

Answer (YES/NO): NO